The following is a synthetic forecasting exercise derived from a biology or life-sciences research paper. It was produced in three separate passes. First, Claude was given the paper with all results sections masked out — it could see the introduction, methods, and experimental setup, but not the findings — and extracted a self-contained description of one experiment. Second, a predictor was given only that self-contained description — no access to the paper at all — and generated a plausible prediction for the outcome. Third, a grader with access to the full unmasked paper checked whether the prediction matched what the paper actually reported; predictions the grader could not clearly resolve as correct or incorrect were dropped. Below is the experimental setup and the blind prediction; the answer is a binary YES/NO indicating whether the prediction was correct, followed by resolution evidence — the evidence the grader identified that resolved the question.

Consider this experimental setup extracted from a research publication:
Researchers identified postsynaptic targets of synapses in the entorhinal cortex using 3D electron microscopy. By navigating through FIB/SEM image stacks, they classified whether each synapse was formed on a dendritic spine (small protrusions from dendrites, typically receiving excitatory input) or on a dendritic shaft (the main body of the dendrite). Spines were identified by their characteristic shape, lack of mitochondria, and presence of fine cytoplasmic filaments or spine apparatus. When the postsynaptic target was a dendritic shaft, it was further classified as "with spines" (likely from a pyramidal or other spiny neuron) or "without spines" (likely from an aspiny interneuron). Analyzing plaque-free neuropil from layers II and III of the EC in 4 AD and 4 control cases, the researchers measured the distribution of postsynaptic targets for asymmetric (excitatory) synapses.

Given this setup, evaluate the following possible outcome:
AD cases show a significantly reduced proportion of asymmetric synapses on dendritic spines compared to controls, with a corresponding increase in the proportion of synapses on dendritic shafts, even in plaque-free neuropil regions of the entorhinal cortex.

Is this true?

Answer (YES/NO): NO